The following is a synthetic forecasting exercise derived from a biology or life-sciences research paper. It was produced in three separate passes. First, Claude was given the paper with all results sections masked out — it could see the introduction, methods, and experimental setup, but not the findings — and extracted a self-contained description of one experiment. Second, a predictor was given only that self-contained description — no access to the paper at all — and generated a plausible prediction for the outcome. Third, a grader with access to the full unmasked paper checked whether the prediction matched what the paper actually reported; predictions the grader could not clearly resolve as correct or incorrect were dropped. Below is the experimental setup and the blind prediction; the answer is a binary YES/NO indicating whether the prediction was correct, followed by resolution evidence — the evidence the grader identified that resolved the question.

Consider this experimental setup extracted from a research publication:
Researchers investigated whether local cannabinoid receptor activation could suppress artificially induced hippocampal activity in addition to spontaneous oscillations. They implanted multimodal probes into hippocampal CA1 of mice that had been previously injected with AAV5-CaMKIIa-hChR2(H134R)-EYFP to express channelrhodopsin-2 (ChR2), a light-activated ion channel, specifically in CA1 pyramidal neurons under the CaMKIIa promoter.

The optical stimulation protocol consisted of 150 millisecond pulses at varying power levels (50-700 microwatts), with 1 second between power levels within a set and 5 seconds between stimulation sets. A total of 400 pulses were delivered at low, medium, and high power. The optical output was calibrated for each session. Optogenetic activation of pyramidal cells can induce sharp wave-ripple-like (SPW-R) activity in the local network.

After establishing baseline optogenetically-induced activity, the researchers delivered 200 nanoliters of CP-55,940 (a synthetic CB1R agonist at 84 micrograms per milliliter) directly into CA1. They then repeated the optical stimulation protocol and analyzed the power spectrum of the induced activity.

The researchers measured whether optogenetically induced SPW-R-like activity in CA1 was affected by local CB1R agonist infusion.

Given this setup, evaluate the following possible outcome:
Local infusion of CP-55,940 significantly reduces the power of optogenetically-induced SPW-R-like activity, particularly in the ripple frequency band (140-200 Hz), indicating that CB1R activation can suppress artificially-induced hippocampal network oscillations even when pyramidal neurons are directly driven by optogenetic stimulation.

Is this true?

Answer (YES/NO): YES